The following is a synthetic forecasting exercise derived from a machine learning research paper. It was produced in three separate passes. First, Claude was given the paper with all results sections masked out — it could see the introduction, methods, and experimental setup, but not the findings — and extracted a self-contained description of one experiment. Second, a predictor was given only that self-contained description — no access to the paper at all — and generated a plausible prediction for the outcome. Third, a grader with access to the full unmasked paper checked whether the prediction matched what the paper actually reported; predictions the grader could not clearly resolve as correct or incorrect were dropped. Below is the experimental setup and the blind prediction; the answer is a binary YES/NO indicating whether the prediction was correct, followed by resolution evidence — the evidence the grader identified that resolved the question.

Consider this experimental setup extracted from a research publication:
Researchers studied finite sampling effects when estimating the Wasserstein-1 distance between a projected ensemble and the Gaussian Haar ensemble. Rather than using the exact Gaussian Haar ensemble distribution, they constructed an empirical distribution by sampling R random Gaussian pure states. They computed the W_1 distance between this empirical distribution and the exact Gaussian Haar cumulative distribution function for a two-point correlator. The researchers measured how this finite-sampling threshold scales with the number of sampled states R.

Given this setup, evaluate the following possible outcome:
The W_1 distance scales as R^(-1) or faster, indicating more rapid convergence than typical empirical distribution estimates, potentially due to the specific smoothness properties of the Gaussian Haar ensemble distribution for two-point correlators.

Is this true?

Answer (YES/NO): NO